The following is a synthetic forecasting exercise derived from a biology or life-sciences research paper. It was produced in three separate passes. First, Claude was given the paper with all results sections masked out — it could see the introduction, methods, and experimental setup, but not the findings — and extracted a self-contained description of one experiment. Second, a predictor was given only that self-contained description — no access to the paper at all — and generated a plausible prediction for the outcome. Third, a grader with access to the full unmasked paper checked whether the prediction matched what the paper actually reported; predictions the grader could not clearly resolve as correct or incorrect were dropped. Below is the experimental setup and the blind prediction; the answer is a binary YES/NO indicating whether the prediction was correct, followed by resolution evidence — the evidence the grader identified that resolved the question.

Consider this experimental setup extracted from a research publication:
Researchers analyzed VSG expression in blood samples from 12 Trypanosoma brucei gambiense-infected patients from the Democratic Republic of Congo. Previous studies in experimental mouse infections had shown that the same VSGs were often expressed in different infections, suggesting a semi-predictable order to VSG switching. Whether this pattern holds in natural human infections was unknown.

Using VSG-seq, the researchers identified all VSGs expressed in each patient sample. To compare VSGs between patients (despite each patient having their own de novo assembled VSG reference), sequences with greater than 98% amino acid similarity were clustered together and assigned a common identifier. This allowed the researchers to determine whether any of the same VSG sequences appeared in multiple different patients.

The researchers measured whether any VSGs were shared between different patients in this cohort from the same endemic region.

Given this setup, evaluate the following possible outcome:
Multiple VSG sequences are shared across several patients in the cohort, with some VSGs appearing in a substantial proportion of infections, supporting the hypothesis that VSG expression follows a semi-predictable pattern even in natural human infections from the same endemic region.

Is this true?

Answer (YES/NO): NO